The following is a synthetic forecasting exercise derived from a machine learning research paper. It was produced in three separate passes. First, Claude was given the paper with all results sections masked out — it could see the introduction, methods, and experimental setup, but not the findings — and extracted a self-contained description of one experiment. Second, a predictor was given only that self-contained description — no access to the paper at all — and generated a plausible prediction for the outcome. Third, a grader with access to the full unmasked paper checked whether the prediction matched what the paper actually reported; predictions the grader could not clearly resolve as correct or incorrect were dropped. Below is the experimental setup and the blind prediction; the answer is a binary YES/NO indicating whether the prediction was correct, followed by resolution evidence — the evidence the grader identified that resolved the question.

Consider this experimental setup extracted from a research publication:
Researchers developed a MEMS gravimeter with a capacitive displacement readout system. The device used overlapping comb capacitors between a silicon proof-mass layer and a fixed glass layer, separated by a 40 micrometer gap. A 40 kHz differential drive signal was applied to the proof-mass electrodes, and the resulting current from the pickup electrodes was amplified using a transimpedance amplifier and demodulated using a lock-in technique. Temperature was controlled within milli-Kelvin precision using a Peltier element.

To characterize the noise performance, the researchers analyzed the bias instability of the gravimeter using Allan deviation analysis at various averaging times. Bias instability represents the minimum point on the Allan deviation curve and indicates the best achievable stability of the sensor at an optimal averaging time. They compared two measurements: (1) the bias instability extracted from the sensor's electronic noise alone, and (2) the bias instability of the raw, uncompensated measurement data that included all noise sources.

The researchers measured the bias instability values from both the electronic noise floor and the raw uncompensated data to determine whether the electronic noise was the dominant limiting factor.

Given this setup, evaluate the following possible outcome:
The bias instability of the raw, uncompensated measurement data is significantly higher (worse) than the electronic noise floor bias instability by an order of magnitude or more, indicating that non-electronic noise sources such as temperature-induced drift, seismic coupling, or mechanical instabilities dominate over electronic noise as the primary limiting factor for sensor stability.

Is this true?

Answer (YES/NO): NO